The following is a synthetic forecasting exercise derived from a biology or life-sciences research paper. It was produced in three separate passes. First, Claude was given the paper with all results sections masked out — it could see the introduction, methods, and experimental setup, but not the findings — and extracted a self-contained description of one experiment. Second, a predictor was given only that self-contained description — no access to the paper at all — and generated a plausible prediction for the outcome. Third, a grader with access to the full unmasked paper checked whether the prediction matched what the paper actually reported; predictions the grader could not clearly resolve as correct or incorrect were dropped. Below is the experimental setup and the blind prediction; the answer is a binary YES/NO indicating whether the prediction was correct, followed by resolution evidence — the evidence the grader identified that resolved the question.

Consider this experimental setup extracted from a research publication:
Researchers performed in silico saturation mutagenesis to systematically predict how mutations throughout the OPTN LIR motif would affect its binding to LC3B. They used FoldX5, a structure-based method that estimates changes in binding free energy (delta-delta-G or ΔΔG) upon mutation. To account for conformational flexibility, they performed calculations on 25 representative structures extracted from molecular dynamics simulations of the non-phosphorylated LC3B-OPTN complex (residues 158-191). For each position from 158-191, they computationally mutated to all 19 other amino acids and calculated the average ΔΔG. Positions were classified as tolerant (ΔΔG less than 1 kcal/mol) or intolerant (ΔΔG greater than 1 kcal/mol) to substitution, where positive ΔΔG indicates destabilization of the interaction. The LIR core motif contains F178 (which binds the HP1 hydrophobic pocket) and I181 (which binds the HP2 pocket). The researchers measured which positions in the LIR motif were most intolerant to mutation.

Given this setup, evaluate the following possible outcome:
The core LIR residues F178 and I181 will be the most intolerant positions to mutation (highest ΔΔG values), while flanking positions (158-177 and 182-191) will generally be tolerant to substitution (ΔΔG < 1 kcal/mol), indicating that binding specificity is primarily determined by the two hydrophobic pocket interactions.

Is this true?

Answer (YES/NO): NO